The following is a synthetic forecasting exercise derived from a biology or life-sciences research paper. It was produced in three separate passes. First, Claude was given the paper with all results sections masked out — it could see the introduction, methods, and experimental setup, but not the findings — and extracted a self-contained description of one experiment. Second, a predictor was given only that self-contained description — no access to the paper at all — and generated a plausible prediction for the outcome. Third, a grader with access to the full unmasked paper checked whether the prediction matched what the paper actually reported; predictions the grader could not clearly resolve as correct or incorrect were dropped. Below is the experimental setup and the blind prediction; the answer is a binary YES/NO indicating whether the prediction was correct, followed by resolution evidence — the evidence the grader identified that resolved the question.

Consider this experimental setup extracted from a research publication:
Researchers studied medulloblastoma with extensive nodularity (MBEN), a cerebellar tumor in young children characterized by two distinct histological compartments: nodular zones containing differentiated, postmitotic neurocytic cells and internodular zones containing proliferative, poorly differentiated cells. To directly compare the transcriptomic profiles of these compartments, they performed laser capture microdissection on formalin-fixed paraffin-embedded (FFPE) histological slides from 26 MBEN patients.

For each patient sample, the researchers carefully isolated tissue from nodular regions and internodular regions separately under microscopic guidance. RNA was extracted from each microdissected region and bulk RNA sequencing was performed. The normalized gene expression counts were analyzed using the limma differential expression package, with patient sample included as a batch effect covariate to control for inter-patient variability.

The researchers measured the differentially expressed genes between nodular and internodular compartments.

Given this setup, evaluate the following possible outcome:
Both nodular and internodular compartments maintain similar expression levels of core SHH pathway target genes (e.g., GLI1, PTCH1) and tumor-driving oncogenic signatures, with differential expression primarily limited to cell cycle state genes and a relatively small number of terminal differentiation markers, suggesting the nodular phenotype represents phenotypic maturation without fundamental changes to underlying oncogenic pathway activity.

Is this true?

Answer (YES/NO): NO